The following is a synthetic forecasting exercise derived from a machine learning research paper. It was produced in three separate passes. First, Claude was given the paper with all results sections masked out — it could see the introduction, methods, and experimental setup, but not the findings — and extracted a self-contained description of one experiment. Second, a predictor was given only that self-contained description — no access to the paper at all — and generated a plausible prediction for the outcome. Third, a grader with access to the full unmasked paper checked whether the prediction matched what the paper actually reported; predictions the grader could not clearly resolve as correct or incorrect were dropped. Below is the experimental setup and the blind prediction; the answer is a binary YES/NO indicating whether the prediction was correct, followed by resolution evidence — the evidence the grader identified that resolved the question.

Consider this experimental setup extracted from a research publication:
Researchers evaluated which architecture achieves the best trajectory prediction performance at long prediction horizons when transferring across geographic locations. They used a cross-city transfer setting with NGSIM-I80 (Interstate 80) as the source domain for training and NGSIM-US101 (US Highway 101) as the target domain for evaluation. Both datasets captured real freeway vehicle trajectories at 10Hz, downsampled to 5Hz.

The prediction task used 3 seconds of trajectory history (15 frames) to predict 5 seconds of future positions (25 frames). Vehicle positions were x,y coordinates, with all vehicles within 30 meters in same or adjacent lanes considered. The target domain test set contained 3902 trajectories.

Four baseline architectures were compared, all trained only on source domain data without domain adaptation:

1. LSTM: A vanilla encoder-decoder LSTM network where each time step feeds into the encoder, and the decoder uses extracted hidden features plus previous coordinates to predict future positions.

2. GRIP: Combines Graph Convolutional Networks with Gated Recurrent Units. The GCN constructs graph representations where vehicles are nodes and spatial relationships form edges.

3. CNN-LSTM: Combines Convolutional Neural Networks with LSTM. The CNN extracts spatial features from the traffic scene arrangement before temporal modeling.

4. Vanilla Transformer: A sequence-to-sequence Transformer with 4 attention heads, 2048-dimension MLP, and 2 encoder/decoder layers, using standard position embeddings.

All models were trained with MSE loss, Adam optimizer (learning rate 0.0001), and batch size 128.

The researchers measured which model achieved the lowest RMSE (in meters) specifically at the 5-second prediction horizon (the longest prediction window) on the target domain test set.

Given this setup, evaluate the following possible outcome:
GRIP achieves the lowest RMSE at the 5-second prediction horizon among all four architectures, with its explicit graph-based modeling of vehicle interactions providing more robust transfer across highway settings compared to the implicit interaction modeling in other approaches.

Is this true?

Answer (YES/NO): NO